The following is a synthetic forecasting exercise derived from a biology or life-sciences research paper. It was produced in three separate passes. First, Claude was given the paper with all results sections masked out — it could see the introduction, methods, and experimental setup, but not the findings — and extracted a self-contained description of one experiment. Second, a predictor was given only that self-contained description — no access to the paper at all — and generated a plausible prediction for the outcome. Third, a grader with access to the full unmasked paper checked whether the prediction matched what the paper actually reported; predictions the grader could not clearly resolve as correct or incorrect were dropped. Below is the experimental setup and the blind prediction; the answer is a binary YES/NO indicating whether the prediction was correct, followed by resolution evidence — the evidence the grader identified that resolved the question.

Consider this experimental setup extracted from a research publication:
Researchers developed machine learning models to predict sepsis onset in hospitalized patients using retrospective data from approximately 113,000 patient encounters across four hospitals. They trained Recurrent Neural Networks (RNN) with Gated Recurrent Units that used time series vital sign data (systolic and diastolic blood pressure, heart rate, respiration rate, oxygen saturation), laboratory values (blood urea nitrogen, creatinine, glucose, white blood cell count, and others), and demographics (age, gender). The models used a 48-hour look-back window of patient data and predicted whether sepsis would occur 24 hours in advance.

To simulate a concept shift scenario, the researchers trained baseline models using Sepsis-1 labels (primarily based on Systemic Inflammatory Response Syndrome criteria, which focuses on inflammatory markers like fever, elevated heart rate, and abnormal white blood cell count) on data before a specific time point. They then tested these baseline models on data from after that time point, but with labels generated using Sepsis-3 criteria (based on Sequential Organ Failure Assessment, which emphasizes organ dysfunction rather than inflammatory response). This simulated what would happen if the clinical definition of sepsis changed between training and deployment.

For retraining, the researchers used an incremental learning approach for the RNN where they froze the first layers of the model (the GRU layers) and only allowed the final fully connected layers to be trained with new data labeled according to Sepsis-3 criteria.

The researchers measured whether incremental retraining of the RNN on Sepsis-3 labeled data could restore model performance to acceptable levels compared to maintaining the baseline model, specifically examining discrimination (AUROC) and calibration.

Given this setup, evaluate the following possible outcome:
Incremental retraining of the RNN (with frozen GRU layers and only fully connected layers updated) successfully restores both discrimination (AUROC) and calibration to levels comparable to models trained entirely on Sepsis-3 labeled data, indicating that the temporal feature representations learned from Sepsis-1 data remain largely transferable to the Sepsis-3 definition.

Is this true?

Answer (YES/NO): NO